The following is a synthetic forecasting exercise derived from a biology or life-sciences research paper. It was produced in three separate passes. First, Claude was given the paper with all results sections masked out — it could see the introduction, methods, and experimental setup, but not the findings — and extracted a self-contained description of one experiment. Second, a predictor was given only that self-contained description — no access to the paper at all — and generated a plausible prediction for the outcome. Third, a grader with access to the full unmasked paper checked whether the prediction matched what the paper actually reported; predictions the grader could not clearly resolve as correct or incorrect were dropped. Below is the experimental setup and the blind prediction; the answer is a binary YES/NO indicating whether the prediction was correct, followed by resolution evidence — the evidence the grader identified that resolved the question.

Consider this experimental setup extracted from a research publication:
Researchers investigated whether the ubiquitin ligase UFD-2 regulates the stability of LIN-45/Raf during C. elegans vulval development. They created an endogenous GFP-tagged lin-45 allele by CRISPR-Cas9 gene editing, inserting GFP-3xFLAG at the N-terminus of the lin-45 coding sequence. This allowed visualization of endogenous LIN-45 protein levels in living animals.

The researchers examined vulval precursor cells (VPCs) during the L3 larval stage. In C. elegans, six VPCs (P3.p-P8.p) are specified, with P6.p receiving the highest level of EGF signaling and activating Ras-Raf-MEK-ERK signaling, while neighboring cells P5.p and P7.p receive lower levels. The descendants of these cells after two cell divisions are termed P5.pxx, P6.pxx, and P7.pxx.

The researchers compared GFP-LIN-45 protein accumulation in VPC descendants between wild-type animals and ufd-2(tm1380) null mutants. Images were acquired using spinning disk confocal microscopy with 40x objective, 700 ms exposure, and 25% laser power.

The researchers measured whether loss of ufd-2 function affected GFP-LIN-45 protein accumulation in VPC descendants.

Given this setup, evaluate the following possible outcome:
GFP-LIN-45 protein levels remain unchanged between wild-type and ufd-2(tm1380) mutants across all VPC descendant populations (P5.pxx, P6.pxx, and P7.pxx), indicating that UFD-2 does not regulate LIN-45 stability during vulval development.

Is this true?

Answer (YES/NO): NO